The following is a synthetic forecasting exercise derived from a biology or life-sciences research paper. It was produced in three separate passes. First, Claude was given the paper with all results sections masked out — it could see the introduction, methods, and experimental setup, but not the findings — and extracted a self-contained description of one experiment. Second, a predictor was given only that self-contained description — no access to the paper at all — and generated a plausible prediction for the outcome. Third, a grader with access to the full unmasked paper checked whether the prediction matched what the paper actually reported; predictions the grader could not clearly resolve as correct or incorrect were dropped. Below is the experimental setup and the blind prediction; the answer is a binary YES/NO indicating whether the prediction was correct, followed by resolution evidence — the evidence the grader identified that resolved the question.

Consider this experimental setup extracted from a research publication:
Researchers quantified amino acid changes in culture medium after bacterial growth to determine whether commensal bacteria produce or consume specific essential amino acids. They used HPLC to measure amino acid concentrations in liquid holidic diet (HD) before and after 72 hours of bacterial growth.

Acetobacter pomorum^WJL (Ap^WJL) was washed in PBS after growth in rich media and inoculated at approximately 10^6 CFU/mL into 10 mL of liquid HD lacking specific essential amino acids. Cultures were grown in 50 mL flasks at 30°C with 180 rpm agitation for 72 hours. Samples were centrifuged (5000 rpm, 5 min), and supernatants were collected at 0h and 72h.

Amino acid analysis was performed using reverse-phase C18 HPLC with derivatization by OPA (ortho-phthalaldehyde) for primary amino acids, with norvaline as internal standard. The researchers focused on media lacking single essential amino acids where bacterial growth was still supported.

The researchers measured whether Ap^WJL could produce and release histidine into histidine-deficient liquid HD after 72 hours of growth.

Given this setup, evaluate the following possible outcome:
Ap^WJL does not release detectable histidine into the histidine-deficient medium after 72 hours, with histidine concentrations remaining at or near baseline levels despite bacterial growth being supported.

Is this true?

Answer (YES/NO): NO